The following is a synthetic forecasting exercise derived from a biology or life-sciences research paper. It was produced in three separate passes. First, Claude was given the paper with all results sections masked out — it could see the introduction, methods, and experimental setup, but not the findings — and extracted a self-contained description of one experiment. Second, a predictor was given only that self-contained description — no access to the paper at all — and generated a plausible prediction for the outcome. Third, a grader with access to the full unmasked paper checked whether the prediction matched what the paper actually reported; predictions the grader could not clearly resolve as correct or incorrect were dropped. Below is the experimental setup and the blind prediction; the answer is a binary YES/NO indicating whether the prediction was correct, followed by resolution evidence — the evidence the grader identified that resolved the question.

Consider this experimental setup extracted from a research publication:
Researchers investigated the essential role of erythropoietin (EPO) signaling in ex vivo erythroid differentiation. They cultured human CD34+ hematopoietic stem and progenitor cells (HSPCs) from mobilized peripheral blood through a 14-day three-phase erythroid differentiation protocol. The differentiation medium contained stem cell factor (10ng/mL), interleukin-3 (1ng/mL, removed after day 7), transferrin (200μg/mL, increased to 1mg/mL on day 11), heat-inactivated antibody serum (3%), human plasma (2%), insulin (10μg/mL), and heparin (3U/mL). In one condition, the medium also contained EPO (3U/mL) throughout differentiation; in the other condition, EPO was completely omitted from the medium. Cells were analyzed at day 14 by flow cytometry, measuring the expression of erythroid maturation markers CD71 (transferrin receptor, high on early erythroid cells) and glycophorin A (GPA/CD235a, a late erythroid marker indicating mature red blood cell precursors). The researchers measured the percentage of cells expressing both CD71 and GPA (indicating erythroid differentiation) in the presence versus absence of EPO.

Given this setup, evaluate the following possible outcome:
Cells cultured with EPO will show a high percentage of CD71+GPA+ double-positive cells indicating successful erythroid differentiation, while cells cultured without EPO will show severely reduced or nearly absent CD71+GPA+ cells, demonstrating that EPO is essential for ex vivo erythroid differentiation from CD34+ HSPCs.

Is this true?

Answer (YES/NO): YES